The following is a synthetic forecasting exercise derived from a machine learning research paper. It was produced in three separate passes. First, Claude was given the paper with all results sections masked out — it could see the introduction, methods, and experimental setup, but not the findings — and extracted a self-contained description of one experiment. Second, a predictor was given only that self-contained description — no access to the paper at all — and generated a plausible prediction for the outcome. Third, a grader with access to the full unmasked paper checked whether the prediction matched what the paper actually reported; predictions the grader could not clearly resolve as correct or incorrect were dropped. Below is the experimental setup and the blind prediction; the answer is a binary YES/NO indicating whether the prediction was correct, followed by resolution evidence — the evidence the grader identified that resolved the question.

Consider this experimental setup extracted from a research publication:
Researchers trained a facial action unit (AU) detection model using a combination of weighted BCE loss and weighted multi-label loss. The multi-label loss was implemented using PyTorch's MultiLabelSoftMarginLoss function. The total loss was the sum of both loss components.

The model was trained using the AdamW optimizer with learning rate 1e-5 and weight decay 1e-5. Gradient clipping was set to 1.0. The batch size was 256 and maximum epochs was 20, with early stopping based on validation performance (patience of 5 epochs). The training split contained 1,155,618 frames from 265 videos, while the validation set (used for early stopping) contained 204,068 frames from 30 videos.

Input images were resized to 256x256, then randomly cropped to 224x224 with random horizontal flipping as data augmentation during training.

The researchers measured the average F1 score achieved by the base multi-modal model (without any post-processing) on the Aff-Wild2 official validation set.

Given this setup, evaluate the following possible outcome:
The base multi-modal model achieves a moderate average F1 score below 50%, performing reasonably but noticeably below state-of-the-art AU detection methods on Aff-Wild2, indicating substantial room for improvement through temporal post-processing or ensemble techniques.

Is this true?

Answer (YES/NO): YES